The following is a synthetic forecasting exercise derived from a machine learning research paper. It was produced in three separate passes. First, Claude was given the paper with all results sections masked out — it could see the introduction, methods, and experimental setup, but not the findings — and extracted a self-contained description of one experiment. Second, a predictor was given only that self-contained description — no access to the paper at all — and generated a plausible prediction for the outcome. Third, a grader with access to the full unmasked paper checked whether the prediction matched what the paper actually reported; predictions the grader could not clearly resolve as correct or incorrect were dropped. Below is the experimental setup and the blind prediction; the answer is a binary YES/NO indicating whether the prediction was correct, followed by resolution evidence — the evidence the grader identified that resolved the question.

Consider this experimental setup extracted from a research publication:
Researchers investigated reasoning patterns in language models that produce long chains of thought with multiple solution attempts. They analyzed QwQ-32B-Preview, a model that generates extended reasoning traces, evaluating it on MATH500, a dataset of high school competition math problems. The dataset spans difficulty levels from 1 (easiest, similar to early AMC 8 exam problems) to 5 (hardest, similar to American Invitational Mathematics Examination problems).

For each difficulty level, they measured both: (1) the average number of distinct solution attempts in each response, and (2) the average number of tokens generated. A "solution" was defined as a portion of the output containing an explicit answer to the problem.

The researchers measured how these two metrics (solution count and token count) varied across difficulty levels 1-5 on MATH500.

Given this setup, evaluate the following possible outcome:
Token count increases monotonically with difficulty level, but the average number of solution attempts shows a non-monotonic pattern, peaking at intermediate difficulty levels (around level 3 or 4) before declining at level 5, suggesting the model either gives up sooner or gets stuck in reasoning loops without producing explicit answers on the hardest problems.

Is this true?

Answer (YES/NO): NO